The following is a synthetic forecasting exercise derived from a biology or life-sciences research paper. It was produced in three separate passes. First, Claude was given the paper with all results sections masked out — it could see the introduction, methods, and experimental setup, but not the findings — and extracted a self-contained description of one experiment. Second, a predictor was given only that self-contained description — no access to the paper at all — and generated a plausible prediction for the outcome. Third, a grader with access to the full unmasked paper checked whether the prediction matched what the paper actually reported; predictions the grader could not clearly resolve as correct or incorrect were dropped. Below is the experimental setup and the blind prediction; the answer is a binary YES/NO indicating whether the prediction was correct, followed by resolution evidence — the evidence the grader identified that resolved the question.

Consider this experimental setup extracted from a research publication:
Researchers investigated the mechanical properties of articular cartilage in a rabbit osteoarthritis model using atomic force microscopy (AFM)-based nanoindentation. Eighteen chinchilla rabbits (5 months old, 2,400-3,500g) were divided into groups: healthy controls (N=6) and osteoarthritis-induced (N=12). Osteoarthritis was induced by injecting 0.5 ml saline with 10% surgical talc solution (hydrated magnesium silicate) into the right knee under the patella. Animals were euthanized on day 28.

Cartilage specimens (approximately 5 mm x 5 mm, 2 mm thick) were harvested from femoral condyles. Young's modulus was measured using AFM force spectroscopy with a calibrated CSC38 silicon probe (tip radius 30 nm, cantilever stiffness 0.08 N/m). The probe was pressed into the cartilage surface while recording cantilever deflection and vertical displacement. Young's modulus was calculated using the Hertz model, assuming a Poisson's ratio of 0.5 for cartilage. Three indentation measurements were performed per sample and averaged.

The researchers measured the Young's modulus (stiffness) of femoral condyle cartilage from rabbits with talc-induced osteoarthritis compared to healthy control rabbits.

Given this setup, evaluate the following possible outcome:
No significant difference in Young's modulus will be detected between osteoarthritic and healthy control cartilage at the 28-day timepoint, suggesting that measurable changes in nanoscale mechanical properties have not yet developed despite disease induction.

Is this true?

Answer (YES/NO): NO